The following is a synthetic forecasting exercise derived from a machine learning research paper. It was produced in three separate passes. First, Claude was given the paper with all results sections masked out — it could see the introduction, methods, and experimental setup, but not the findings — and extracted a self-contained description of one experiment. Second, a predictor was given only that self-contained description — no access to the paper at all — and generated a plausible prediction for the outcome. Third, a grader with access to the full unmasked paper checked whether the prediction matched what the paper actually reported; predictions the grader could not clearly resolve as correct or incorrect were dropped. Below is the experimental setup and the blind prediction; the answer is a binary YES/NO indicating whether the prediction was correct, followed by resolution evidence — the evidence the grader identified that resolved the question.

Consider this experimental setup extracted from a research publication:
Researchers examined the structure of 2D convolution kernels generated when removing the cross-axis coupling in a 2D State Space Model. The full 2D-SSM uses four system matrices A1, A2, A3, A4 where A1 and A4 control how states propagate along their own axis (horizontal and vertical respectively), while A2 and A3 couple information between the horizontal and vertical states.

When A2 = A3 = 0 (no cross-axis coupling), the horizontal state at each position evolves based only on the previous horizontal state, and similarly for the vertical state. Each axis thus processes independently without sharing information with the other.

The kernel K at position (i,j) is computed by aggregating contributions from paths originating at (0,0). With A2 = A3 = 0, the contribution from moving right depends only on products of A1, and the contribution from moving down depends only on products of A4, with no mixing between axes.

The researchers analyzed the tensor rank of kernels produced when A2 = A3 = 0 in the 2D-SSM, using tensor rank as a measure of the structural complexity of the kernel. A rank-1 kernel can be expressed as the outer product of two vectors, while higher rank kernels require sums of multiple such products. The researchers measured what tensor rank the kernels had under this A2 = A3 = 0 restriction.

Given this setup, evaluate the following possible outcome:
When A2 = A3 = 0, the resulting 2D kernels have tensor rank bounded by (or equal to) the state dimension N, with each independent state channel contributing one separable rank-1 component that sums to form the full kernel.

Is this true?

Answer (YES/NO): NO